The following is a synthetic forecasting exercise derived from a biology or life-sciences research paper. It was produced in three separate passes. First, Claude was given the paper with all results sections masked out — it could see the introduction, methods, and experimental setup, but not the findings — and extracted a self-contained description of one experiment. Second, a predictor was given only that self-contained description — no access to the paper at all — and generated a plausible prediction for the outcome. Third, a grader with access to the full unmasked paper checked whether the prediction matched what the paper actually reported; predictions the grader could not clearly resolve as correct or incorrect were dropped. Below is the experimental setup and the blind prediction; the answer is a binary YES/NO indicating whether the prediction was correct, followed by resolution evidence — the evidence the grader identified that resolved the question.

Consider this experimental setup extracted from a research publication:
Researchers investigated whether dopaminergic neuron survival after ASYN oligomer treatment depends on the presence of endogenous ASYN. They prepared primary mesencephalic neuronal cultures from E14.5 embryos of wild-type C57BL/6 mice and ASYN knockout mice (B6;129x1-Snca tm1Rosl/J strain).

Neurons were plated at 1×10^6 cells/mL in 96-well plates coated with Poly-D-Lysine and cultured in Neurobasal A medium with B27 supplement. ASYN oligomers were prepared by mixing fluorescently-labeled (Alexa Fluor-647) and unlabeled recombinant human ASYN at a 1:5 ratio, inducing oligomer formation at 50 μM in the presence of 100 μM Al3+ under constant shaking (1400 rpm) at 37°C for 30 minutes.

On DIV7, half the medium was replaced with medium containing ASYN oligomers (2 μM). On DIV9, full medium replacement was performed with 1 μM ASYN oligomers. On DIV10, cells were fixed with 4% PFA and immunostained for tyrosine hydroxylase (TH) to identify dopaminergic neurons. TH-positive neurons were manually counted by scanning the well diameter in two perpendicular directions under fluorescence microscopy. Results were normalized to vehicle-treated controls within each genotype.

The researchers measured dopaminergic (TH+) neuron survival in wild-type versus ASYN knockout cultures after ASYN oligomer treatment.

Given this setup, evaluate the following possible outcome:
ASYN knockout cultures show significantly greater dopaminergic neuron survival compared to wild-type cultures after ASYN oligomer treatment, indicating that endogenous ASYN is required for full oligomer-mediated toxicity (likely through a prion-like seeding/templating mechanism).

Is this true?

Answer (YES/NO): NO